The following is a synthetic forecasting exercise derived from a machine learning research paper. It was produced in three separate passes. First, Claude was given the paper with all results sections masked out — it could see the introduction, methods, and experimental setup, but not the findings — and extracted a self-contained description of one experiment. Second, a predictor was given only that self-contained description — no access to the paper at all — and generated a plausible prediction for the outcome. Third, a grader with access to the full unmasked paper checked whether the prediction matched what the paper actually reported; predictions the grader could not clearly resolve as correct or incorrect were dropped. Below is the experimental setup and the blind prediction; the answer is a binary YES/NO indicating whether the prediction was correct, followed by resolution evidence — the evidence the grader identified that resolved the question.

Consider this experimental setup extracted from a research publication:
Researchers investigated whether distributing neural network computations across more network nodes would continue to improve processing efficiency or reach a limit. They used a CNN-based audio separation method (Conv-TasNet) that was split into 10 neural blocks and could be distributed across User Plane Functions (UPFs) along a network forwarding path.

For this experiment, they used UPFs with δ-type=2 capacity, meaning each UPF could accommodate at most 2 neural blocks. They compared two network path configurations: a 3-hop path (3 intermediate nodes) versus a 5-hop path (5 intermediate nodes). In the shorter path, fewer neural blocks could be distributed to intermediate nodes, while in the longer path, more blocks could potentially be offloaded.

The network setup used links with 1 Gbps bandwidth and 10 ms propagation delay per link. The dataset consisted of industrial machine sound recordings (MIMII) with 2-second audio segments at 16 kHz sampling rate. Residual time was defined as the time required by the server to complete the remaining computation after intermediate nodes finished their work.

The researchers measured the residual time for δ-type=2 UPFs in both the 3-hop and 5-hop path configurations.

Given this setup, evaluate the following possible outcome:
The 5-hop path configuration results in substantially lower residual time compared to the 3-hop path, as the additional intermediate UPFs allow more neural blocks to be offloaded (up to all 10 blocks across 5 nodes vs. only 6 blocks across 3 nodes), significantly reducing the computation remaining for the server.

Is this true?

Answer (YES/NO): YES